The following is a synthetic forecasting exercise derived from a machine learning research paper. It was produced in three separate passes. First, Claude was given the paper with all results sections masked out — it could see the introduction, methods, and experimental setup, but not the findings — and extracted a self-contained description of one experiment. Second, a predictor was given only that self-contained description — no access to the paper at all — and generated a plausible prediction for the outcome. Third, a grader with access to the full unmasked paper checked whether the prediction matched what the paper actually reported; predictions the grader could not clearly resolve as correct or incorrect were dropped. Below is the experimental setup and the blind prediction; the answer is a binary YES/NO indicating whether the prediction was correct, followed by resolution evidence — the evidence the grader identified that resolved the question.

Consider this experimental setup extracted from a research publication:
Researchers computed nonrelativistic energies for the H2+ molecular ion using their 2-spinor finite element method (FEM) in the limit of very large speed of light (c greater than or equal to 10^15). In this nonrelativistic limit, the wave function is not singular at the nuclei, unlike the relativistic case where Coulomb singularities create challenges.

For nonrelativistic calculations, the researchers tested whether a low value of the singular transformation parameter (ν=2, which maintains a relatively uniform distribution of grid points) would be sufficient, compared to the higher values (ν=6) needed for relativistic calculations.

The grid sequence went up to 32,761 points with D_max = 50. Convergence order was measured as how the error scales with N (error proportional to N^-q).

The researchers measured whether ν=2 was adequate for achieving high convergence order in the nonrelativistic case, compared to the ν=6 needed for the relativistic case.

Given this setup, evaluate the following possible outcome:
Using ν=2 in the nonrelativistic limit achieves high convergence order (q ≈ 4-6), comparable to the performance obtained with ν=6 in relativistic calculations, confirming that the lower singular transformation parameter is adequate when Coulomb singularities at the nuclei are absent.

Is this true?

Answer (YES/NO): NO